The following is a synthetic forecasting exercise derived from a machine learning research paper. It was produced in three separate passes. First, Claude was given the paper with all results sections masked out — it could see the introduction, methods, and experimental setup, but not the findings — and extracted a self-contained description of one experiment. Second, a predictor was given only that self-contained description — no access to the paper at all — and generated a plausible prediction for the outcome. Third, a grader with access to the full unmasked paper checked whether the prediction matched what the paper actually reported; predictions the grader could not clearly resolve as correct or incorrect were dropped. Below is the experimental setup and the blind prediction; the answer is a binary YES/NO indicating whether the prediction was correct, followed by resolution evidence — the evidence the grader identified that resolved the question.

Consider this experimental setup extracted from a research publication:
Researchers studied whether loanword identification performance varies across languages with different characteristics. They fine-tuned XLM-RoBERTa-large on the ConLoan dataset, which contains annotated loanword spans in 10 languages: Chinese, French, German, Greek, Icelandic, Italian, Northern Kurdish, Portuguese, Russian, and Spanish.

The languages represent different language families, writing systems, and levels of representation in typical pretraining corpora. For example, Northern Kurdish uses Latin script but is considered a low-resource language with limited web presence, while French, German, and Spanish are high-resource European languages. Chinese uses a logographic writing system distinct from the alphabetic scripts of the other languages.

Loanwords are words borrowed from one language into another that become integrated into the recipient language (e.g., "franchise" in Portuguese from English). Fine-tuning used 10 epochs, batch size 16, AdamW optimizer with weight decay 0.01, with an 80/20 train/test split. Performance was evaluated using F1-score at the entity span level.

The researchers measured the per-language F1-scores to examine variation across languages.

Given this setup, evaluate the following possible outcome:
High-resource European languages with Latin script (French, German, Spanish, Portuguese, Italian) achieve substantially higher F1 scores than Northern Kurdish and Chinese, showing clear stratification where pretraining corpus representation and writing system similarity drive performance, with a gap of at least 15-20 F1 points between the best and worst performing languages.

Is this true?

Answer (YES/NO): NO